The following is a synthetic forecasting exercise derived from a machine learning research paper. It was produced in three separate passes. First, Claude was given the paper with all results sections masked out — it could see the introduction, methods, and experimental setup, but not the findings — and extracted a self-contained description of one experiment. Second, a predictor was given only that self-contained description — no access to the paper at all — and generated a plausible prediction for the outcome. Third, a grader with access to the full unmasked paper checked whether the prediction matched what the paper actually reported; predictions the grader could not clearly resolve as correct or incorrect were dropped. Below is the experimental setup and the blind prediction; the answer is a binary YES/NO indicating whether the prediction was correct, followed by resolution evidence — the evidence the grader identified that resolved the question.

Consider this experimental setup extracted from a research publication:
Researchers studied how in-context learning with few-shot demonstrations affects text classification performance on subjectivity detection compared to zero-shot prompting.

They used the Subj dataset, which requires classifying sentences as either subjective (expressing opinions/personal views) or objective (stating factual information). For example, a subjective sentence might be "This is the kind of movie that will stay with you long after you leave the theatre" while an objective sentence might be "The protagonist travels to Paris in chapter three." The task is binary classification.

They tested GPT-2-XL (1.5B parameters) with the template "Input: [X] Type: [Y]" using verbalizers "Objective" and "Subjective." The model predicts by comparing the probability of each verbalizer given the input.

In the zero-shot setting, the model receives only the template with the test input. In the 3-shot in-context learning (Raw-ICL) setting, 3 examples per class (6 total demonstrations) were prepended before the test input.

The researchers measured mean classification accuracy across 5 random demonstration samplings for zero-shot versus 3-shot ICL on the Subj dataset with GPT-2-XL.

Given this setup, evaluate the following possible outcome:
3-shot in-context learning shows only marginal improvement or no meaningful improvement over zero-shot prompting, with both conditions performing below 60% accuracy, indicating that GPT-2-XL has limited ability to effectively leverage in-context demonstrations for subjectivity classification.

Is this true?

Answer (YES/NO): NO